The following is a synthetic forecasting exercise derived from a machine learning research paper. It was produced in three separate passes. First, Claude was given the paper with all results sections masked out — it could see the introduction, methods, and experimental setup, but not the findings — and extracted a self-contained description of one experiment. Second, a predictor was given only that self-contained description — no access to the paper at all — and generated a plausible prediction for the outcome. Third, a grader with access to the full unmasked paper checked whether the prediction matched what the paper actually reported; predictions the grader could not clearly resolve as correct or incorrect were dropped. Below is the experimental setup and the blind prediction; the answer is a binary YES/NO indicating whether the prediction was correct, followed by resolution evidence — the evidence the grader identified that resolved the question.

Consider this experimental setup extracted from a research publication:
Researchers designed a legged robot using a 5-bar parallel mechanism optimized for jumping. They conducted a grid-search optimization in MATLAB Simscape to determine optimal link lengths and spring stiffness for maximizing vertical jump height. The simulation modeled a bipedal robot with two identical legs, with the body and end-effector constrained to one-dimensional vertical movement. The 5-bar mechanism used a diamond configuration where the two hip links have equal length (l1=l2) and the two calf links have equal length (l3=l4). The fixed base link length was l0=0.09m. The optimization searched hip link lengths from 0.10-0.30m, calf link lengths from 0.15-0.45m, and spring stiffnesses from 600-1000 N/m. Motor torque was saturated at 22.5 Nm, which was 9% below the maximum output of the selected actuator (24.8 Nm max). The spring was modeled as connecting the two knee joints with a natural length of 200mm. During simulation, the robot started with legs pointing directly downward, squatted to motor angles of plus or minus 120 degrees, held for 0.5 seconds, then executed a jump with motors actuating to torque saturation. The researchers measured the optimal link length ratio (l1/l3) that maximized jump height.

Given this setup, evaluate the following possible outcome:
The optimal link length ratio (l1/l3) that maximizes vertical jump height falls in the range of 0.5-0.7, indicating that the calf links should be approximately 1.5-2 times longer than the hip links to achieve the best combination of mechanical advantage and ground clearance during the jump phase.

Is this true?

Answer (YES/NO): YES